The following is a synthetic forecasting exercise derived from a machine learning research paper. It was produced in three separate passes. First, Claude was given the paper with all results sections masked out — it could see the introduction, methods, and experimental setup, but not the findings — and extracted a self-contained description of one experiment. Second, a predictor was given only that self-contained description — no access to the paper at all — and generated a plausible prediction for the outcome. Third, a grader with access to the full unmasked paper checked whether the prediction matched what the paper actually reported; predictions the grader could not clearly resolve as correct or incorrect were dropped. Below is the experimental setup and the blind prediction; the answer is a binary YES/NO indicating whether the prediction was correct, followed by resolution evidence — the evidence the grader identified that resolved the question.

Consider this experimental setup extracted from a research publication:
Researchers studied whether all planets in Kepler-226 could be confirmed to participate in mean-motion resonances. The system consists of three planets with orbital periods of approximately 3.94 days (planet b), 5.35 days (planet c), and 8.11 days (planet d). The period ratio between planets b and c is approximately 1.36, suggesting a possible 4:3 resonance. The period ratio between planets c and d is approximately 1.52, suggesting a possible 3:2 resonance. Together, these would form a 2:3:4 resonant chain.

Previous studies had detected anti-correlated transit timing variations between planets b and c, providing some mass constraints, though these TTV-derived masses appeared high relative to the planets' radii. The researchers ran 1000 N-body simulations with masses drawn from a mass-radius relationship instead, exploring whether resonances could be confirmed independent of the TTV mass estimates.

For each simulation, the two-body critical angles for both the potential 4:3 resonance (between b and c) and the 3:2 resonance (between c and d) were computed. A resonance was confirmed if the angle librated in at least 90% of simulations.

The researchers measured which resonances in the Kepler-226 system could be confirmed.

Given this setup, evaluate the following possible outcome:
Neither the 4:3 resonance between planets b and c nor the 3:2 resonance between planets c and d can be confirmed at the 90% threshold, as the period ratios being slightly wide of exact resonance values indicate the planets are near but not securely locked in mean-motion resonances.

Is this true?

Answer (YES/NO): NO